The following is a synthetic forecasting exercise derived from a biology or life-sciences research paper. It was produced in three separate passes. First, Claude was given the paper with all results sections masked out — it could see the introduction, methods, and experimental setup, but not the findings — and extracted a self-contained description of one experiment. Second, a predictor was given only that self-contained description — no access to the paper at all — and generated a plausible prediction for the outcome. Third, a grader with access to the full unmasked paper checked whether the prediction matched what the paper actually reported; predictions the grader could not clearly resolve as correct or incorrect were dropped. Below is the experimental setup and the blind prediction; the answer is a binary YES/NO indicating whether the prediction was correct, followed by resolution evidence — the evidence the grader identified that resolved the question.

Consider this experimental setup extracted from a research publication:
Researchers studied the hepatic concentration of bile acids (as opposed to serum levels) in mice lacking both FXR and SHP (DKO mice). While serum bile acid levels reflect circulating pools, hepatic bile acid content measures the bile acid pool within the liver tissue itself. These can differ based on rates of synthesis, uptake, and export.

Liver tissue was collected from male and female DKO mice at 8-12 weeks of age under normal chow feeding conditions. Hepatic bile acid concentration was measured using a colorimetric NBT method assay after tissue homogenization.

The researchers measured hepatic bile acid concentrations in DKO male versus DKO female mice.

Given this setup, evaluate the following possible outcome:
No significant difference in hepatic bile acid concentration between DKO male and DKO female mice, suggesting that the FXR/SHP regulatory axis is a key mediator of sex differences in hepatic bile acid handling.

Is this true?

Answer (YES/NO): YES